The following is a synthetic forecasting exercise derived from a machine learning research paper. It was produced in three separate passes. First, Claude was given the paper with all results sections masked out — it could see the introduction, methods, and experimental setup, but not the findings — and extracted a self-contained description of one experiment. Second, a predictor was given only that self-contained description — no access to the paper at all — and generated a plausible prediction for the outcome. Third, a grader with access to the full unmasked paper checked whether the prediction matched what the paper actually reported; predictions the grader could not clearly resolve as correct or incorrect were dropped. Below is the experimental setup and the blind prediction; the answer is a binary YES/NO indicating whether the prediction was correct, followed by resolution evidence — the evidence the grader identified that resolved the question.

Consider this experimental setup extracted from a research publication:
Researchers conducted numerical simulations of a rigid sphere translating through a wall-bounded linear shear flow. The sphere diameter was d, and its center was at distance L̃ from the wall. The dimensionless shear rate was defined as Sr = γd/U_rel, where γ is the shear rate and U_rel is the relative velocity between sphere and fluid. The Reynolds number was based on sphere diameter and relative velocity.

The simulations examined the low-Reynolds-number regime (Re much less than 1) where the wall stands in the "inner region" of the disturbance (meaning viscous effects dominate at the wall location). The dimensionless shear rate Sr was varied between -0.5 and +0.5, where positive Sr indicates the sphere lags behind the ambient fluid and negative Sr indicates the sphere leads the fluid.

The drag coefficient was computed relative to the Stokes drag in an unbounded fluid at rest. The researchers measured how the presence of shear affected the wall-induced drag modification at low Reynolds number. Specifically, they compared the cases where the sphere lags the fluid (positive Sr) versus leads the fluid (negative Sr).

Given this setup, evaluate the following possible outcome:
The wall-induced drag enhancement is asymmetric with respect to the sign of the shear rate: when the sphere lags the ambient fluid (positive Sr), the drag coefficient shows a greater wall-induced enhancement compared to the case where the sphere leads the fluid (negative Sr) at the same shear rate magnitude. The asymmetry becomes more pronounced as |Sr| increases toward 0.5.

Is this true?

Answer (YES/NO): NO